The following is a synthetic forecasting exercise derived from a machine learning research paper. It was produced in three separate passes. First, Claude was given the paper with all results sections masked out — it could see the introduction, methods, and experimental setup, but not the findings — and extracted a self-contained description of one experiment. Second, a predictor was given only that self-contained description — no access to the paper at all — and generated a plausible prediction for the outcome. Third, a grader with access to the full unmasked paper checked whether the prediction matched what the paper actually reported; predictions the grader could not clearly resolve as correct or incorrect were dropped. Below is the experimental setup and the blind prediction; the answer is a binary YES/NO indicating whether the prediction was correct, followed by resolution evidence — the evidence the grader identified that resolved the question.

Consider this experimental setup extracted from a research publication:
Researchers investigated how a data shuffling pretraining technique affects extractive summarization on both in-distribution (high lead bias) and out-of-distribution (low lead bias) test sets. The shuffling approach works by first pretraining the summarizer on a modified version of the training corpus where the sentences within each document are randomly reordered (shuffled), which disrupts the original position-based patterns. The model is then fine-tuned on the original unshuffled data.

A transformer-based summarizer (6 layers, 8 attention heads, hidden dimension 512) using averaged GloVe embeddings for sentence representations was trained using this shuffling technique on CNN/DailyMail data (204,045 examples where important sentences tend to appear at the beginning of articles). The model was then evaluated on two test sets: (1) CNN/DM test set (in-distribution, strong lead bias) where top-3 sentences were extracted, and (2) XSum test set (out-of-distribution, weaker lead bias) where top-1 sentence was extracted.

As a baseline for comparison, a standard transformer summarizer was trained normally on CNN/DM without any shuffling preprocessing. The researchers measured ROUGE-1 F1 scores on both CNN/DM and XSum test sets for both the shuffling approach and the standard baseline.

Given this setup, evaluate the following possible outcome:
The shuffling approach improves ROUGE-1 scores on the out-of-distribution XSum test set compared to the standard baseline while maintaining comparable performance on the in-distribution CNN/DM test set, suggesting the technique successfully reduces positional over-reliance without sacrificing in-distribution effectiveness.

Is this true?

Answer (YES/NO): YES